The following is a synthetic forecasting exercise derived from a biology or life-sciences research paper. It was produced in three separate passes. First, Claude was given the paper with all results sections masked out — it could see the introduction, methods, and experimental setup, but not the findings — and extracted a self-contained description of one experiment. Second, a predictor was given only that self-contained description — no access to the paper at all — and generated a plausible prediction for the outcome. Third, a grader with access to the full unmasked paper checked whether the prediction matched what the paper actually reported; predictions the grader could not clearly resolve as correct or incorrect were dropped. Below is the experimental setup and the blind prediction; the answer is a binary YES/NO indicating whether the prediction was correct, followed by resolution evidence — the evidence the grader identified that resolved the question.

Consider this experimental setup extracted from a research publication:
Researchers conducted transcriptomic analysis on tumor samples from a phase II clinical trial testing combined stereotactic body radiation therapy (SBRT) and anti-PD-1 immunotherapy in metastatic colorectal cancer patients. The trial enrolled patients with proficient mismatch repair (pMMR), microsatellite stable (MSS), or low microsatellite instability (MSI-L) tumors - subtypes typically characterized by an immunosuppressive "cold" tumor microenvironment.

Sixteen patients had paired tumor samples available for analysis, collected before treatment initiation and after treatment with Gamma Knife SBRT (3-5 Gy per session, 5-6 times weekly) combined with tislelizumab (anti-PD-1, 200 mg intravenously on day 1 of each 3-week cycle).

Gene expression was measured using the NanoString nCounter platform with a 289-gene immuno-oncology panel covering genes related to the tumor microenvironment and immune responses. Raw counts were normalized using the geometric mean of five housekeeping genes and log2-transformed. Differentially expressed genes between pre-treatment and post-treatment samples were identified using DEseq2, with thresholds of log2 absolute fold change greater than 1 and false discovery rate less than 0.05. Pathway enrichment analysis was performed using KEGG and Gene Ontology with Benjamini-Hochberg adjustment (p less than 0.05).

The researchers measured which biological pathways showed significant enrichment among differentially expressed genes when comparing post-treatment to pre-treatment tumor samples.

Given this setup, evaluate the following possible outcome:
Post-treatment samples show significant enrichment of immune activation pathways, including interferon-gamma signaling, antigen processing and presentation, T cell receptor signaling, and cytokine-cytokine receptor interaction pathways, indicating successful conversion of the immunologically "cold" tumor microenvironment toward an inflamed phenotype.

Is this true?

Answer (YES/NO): NO